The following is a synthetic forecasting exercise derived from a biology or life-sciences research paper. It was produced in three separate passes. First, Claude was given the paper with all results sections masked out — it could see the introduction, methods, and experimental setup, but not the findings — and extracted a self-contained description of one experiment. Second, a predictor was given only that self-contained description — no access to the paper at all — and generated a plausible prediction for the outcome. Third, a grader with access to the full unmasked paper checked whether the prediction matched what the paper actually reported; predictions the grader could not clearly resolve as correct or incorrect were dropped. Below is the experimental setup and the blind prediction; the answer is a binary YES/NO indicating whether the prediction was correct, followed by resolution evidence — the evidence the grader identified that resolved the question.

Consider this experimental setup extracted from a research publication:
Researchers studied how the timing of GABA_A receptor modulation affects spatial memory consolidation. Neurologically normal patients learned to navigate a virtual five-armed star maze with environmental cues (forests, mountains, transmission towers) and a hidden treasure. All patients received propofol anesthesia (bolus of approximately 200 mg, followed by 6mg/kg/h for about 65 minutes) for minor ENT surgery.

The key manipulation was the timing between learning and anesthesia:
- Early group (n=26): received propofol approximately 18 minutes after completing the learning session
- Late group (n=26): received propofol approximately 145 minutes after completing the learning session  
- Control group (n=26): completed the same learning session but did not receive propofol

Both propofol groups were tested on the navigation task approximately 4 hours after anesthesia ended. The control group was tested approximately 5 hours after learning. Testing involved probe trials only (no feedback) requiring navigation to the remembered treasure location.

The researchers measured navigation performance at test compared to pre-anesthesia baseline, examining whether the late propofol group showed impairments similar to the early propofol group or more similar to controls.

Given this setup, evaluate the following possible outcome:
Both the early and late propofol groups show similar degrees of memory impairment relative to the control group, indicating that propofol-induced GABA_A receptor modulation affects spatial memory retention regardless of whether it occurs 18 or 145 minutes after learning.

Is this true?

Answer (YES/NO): NO